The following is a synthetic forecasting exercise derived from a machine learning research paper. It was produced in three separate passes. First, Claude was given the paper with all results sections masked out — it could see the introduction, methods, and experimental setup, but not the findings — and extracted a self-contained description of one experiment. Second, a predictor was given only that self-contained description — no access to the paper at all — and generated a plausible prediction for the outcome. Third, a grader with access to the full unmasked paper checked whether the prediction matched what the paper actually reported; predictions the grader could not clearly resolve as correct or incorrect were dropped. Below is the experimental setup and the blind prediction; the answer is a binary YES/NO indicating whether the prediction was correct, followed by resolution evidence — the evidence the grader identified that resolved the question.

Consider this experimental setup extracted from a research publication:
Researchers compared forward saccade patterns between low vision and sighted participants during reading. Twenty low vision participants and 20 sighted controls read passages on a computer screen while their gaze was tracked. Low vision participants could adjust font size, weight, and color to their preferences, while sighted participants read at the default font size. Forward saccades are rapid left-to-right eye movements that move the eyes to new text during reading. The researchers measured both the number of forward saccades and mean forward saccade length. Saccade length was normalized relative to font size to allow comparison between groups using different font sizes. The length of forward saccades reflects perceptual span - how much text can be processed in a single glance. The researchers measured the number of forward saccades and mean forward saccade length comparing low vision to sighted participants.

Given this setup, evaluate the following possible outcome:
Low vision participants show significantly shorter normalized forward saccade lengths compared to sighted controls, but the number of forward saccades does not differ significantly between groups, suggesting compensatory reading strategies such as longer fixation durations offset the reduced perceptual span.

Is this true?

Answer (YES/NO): NO